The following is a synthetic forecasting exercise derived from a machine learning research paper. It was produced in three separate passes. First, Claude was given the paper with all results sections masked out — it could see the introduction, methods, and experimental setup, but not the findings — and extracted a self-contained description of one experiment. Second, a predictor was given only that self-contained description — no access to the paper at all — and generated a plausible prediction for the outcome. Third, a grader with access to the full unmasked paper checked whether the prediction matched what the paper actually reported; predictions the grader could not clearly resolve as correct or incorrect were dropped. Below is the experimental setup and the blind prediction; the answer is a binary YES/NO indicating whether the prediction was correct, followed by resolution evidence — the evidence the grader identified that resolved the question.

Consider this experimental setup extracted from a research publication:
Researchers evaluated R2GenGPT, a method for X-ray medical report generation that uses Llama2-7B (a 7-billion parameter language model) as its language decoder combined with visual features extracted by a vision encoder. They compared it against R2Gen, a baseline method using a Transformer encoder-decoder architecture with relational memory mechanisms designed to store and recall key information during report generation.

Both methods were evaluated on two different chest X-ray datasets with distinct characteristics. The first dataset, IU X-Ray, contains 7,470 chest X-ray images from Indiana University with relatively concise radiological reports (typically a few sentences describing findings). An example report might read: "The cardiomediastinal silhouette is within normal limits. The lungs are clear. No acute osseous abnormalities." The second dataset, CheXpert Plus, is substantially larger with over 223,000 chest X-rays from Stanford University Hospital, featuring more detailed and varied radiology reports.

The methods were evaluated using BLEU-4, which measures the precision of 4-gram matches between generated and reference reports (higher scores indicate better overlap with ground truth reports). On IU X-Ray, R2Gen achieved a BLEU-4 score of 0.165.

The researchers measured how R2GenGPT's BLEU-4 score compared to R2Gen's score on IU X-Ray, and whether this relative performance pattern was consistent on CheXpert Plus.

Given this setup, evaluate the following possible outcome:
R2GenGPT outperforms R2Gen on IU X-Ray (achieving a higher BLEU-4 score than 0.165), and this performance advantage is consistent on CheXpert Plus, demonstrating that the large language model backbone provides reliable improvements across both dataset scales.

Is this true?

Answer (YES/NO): NO